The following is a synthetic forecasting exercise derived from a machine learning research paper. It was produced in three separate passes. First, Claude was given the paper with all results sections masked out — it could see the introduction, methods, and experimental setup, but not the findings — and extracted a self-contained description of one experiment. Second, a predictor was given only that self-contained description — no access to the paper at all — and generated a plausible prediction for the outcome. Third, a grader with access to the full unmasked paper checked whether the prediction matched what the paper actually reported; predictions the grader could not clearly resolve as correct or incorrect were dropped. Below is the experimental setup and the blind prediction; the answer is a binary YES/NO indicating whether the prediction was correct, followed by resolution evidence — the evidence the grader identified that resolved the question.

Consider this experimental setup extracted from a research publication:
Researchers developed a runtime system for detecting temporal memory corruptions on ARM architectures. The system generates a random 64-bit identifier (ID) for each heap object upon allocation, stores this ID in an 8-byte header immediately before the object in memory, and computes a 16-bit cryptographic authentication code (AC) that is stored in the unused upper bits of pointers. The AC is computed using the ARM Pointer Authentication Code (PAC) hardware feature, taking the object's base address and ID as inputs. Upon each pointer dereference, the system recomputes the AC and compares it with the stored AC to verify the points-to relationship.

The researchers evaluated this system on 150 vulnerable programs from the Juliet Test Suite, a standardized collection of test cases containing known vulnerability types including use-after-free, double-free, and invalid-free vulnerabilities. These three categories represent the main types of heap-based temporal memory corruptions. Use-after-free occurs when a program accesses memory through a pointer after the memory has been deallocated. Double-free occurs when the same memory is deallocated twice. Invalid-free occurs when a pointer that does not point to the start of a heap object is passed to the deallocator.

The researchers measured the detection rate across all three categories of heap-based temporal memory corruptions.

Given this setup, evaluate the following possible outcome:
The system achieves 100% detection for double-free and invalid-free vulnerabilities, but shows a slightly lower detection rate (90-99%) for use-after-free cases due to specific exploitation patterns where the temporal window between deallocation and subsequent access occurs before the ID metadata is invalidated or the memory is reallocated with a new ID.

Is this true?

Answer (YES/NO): NO